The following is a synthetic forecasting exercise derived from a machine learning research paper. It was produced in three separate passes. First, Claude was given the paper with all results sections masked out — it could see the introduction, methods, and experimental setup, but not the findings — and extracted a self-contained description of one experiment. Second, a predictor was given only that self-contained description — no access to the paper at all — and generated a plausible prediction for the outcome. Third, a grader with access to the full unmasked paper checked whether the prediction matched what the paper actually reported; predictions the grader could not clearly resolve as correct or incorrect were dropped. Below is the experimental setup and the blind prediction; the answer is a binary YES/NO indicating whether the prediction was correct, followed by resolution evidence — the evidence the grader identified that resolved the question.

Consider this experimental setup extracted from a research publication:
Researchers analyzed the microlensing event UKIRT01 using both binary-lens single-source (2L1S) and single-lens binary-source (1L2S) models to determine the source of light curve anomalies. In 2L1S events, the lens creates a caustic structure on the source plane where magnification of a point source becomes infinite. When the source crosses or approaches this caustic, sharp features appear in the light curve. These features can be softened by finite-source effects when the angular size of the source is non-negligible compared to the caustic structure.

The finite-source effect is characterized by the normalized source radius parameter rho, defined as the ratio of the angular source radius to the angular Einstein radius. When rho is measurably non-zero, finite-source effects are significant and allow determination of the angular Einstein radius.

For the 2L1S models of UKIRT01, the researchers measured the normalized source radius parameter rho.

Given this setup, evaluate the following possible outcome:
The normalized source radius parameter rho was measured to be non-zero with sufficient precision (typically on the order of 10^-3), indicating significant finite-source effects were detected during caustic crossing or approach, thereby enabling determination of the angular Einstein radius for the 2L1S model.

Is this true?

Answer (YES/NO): NO